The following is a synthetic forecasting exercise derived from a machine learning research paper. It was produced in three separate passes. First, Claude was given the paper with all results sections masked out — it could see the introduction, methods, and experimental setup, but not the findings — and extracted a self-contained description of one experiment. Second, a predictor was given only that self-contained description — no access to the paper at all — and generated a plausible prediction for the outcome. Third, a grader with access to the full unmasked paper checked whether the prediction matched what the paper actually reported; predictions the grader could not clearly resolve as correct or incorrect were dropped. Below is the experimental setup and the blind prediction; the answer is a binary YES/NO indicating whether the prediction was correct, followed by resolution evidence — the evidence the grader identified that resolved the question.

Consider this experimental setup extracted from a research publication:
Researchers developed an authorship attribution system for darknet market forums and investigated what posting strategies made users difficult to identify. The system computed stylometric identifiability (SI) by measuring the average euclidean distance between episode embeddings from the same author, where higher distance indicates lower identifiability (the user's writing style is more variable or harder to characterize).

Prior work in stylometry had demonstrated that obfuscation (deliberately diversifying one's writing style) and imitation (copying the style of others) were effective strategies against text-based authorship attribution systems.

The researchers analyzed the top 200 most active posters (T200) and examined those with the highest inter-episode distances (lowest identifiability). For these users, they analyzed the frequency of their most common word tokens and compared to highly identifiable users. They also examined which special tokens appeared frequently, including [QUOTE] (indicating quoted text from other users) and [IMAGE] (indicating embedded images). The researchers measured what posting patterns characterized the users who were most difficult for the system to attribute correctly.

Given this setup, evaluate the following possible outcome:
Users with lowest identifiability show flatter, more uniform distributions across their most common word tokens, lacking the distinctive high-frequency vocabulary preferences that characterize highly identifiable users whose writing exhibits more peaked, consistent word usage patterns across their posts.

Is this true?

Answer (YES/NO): YES